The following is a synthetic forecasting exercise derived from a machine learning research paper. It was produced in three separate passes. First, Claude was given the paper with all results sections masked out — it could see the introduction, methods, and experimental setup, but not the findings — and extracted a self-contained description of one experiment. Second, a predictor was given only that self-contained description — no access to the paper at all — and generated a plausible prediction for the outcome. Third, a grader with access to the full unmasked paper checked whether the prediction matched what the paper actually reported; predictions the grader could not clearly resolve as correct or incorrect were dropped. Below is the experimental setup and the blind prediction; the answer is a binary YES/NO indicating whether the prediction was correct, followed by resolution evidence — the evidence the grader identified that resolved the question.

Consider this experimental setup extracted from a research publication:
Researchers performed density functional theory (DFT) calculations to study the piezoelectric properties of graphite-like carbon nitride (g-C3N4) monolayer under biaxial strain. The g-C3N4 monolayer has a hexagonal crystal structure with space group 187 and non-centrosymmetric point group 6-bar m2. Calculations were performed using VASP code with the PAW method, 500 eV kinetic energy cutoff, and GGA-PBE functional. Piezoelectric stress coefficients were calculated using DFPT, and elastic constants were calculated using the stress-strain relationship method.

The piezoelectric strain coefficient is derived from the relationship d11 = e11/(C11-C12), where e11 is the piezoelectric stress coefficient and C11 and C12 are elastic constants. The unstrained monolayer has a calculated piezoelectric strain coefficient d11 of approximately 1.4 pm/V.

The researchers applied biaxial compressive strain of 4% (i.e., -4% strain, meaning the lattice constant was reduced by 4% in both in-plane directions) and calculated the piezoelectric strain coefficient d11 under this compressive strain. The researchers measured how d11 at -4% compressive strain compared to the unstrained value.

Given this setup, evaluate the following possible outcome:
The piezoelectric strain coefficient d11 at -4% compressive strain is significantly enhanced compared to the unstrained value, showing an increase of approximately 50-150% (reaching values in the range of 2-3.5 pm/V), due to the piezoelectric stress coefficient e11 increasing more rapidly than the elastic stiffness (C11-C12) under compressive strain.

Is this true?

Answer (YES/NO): NO